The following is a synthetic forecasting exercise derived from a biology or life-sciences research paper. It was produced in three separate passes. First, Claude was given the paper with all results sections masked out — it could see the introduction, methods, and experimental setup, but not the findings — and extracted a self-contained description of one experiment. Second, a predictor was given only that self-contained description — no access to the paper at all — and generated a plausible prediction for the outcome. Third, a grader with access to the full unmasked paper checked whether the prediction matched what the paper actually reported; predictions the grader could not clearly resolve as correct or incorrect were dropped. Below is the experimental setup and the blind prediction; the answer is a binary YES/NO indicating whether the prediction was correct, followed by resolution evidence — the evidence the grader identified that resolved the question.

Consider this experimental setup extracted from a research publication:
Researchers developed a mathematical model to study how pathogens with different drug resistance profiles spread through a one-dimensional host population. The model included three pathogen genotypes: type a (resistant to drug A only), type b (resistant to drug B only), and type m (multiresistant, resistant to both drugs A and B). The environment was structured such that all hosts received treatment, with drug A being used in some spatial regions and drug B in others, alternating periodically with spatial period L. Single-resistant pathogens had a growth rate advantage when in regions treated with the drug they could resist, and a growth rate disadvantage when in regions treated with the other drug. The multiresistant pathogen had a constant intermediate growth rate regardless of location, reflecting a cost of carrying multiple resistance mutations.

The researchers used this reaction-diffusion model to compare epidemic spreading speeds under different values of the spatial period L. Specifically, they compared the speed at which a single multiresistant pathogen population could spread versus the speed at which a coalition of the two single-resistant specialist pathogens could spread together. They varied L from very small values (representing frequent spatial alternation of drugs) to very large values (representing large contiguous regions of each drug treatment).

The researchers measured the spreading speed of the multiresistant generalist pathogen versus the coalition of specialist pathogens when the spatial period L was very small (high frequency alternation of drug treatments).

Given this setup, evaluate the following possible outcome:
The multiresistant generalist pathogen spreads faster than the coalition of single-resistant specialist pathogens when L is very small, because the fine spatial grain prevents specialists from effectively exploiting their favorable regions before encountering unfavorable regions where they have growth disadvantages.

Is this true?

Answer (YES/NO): YES